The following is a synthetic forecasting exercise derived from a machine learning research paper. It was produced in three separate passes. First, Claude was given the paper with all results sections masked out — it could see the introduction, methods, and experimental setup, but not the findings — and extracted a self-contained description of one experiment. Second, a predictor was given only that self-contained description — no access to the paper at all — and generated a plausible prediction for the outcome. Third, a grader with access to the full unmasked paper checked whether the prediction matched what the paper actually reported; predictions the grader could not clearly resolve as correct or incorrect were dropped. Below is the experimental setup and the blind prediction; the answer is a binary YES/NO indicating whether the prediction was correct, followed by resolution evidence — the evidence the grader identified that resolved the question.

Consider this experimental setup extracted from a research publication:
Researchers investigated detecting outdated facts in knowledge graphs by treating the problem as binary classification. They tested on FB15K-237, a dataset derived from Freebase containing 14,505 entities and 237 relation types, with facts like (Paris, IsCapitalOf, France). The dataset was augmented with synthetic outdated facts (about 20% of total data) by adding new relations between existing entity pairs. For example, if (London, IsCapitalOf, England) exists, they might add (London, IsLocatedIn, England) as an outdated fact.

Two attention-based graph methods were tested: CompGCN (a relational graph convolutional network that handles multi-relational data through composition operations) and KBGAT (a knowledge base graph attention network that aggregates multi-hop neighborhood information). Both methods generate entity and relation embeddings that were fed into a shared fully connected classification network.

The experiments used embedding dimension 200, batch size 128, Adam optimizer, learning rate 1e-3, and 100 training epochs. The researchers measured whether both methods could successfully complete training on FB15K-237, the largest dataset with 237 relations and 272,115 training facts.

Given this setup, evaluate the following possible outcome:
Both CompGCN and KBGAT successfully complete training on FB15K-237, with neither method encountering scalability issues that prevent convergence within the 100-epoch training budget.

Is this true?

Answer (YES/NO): NO